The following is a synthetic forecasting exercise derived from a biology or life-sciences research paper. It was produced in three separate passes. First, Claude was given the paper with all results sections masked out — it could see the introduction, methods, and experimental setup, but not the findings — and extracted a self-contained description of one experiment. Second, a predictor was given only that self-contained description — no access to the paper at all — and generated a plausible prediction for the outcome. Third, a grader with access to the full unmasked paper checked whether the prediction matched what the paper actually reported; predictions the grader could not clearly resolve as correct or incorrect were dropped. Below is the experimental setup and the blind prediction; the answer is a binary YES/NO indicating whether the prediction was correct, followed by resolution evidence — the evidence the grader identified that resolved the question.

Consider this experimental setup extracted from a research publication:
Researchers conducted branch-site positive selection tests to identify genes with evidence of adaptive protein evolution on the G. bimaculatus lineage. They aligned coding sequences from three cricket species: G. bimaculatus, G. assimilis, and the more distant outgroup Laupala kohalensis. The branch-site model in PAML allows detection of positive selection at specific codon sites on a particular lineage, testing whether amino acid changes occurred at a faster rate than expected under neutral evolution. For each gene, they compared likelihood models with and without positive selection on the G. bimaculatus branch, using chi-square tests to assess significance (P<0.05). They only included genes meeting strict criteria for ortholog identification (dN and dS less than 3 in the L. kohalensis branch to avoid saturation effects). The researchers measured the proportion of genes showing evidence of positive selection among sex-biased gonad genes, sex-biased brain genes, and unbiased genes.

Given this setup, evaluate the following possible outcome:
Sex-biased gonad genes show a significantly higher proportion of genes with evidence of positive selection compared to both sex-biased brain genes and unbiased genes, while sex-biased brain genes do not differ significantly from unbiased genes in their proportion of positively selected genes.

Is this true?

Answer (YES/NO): NO